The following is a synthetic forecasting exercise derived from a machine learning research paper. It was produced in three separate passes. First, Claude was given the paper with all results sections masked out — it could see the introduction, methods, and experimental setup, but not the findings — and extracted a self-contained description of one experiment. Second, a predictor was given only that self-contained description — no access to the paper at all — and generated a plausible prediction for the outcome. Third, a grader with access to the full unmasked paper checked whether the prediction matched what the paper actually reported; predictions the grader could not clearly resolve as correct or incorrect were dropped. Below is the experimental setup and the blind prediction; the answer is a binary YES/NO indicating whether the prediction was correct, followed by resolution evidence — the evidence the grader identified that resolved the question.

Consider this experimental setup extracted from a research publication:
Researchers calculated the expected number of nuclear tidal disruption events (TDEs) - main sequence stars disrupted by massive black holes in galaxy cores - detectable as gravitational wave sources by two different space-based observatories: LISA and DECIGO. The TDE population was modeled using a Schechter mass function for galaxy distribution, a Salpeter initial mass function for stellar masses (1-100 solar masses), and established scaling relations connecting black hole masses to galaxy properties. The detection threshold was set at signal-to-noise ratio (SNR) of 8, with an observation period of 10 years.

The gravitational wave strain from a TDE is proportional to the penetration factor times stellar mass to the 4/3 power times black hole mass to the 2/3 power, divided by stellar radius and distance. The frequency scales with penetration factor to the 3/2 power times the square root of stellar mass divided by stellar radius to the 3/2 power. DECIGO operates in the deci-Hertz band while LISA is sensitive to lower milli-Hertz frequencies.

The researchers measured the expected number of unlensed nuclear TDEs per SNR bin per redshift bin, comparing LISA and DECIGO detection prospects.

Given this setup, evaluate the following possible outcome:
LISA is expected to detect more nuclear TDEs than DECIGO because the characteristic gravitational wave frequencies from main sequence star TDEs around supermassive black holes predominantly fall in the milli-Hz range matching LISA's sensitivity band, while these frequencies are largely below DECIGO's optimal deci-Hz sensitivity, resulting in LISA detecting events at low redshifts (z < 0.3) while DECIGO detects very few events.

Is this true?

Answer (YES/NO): NO